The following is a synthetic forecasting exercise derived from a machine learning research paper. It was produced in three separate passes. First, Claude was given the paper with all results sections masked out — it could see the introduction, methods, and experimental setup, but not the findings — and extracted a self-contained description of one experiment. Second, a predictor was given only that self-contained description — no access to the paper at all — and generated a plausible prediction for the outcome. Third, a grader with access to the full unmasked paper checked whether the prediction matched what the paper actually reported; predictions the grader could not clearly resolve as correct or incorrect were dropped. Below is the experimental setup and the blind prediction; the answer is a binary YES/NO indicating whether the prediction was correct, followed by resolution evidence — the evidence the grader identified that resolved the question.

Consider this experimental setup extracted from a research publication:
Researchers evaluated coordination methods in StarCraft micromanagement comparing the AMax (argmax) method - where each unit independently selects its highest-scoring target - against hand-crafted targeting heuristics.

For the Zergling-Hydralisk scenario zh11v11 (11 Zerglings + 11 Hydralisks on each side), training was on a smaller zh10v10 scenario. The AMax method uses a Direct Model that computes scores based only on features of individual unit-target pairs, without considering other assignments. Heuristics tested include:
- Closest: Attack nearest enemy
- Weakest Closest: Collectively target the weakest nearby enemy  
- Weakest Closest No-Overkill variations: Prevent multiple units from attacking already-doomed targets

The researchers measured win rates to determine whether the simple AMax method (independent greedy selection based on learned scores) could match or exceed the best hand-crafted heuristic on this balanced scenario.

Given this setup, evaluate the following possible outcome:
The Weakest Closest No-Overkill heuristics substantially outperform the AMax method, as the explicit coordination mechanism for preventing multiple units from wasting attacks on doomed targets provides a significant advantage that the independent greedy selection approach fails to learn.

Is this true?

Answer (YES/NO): NO